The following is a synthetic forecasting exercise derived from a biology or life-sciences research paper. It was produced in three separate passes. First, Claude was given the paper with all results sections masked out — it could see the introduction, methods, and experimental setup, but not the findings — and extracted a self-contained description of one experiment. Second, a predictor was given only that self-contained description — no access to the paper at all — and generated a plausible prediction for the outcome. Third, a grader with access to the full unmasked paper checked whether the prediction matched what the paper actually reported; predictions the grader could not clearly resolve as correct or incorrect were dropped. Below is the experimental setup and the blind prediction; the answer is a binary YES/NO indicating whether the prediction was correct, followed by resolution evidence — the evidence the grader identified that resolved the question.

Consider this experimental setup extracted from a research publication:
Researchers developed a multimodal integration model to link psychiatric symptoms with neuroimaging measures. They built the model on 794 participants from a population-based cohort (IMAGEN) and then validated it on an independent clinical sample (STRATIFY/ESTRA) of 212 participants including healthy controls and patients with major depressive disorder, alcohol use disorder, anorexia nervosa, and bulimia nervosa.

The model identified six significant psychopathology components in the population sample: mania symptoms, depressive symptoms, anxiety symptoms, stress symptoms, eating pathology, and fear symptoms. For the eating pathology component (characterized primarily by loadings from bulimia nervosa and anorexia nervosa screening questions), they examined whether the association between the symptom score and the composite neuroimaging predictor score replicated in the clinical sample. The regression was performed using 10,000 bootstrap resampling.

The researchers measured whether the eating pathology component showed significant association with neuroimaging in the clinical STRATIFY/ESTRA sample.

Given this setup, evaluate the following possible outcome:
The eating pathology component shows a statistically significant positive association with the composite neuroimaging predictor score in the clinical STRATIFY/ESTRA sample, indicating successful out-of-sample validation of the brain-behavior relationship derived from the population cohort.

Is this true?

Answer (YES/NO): YES